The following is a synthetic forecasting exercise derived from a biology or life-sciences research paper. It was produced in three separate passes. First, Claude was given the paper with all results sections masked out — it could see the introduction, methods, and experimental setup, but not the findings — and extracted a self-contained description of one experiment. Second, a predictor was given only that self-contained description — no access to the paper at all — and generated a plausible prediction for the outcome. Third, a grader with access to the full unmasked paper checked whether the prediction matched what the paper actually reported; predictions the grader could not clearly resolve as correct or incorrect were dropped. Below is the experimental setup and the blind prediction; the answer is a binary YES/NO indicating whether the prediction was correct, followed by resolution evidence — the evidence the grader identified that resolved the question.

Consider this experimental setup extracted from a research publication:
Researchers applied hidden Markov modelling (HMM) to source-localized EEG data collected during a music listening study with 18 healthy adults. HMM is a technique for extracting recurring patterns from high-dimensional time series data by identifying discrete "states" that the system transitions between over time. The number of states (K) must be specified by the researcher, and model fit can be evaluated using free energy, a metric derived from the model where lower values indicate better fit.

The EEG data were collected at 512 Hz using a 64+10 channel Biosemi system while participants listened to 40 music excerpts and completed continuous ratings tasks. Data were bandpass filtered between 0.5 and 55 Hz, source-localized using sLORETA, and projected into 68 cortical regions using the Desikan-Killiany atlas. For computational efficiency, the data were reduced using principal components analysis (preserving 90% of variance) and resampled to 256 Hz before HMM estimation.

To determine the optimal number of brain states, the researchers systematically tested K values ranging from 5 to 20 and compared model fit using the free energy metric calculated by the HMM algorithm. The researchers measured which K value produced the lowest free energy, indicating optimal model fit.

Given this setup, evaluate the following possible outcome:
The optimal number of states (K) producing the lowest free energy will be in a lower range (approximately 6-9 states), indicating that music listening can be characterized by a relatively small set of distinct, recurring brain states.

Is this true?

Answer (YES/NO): NO